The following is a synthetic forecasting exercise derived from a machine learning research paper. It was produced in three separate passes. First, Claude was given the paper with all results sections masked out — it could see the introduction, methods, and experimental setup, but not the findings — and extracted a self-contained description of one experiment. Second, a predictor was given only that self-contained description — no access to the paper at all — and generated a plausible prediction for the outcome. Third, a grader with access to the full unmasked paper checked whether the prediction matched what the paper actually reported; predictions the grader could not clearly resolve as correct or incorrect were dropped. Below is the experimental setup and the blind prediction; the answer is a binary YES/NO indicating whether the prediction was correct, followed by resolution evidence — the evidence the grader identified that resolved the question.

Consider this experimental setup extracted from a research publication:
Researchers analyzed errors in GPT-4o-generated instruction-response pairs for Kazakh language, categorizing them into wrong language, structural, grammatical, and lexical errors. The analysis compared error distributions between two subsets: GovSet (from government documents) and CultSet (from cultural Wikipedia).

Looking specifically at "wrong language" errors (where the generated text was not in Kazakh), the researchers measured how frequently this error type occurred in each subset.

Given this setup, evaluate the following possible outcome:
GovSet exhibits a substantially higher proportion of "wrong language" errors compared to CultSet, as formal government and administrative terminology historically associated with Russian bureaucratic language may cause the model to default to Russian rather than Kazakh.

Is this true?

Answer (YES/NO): NO